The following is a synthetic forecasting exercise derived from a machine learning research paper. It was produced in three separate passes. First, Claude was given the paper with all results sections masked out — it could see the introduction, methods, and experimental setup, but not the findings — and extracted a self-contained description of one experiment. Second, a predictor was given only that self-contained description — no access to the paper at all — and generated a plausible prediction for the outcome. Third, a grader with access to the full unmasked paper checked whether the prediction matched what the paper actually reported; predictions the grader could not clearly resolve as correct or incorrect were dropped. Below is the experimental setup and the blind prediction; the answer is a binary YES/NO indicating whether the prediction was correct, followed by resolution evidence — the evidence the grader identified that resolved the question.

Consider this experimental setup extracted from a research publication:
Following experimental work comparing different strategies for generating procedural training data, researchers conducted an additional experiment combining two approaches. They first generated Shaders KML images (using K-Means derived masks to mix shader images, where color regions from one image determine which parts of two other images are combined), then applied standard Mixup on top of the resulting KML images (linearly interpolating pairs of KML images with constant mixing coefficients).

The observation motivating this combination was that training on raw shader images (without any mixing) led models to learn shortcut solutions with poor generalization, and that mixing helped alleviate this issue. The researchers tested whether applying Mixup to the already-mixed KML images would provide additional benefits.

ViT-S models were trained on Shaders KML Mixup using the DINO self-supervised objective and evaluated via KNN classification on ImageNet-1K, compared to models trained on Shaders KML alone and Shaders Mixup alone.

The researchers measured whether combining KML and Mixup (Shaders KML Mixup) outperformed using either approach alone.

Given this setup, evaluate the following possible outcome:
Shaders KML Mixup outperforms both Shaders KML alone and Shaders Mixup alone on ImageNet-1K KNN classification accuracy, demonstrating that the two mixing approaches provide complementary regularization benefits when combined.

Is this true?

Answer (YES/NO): YES